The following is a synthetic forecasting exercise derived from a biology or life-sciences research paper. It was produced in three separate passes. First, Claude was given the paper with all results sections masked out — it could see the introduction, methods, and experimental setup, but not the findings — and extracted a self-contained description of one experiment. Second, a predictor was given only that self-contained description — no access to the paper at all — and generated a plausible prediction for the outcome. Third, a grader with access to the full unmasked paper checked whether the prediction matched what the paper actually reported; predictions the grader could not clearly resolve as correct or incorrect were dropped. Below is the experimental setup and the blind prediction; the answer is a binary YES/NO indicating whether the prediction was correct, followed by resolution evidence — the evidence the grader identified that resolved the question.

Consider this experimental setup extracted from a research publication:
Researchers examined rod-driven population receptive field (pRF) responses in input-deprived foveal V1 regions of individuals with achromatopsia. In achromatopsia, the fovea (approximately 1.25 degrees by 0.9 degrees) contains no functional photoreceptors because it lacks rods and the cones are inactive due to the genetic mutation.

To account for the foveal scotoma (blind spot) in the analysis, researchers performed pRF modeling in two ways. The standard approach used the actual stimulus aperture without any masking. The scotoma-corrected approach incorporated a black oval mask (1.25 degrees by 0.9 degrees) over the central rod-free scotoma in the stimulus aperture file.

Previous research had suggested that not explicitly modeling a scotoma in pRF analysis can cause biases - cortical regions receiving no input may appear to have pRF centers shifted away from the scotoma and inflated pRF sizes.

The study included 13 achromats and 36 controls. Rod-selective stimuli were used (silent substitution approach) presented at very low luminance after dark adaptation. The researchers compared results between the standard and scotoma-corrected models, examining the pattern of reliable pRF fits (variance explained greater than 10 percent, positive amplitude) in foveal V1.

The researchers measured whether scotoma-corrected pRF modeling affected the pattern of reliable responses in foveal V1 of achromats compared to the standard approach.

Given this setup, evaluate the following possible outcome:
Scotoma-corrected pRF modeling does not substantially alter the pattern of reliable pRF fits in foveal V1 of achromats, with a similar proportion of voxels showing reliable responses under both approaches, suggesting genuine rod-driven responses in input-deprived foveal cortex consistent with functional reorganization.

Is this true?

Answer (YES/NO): NO